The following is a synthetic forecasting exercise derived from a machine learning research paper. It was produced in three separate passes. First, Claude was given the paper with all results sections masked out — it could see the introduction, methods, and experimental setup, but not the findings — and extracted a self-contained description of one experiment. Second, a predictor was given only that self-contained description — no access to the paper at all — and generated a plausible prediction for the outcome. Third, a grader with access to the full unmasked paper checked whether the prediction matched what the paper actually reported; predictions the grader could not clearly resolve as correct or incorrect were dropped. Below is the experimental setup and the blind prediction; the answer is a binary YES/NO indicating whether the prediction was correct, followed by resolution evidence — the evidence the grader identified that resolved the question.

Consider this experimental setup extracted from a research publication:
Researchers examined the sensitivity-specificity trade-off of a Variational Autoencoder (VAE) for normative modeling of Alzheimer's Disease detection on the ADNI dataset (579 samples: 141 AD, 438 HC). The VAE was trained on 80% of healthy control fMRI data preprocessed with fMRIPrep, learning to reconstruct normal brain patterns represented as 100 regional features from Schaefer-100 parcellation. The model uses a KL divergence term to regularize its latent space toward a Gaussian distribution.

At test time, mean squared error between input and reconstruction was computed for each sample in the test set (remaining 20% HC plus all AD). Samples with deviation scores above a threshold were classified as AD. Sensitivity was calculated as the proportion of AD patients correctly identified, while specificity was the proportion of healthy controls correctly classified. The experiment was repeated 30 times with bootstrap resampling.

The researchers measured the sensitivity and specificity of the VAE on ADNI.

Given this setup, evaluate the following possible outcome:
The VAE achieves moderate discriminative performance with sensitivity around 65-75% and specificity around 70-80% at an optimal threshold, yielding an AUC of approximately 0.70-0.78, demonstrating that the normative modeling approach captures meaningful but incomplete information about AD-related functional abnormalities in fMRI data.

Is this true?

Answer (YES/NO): NO